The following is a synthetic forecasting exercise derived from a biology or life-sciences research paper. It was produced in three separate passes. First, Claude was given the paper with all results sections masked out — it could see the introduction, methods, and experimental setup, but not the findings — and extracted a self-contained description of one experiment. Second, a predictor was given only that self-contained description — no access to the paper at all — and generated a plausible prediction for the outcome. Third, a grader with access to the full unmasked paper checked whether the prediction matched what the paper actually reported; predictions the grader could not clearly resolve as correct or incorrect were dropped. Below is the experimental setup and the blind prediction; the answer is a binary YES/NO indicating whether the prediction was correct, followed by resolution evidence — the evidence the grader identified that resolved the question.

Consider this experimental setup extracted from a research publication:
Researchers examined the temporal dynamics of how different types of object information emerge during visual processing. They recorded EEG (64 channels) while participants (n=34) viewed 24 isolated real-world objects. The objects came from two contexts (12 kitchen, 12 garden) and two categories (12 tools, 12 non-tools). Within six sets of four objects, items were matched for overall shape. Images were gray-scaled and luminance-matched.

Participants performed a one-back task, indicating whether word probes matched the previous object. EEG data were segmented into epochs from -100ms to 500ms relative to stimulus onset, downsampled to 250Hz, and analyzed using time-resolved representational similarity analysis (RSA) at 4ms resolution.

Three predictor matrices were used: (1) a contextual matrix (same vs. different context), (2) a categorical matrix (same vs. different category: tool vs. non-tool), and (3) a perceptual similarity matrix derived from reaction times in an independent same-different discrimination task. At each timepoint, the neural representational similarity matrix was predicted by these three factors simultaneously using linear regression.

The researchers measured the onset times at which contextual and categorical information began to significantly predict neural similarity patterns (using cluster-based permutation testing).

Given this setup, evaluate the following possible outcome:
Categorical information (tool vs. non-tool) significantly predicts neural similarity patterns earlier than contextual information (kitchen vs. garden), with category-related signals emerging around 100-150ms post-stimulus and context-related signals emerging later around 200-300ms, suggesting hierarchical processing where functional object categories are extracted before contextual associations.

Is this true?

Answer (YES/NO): NO